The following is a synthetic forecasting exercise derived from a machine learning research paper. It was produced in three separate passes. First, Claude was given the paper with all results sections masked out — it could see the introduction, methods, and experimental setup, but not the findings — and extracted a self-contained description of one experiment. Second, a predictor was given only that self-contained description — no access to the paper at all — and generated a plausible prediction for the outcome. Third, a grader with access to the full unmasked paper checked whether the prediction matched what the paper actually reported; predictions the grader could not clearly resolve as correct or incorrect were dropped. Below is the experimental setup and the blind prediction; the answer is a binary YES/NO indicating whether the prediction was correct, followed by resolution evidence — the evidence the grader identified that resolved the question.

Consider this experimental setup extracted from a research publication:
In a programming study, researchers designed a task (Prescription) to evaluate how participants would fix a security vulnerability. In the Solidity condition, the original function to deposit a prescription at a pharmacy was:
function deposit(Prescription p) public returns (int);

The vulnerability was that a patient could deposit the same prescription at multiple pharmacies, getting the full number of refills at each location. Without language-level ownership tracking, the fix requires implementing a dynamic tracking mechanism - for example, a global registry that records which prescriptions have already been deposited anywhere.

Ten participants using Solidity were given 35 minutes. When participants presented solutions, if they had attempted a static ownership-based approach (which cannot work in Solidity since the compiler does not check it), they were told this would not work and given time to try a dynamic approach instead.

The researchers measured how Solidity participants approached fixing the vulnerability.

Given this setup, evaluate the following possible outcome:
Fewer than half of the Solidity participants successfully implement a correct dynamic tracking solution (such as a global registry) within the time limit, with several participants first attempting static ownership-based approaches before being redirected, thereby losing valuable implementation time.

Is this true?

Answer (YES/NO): YES